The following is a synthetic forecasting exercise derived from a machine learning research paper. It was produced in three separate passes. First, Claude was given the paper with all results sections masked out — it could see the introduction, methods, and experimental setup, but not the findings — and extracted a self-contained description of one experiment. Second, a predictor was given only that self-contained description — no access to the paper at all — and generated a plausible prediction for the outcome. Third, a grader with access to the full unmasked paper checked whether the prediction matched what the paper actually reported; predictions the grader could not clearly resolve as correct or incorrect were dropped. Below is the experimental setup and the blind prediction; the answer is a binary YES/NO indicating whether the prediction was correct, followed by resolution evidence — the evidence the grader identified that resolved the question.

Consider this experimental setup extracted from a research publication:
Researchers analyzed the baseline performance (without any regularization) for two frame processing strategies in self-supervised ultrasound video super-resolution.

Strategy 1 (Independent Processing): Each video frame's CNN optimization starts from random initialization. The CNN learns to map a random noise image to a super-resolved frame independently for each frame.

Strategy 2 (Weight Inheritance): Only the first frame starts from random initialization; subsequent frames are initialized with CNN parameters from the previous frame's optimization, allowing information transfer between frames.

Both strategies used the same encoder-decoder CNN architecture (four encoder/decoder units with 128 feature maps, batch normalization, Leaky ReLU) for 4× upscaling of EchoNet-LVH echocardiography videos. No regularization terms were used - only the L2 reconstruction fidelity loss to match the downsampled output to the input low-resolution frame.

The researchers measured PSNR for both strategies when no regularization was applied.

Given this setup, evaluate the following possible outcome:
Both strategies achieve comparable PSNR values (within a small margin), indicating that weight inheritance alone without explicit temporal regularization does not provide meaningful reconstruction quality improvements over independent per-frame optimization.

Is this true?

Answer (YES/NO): YES